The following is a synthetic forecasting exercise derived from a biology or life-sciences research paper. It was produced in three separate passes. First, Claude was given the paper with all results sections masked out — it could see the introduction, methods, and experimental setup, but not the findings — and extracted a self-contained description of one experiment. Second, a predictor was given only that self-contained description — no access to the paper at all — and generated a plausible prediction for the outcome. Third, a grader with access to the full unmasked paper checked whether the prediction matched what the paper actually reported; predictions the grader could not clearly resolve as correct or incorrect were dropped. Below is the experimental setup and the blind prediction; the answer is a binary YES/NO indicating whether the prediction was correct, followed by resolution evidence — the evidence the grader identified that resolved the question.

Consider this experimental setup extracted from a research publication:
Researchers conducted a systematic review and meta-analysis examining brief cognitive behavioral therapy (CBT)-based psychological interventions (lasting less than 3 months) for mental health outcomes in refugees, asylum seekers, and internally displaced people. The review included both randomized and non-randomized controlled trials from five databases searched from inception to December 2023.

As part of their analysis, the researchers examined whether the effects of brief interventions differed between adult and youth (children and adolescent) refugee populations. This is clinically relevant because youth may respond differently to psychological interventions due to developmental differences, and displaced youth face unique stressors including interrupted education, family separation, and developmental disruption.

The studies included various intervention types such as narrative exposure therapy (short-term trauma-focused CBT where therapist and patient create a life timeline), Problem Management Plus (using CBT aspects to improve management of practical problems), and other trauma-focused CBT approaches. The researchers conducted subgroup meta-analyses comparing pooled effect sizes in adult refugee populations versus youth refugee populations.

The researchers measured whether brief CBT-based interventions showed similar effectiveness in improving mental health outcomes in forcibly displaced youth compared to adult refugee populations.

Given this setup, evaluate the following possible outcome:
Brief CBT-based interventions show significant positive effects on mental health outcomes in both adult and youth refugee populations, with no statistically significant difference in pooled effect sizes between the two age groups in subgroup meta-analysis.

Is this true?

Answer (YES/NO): NO